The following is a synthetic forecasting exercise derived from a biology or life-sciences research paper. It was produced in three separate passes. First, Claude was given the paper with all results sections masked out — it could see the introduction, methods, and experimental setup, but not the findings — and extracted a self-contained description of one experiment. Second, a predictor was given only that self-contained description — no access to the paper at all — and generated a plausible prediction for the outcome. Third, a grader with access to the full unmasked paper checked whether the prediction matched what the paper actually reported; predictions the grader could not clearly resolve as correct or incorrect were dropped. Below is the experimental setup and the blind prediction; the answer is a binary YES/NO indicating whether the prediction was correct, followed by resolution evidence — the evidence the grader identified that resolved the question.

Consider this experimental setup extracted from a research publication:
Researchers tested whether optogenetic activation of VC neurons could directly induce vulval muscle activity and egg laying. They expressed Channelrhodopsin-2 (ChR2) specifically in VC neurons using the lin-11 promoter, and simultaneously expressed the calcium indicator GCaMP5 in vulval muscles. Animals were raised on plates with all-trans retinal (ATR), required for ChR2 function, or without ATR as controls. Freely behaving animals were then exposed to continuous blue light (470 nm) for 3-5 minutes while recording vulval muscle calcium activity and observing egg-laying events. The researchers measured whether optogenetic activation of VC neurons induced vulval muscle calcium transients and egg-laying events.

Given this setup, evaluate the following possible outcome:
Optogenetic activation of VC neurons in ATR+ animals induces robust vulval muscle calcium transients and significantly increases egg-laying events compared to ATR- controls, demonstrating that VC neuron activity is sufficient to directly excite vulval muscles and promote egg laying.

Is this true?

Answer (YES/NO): NO